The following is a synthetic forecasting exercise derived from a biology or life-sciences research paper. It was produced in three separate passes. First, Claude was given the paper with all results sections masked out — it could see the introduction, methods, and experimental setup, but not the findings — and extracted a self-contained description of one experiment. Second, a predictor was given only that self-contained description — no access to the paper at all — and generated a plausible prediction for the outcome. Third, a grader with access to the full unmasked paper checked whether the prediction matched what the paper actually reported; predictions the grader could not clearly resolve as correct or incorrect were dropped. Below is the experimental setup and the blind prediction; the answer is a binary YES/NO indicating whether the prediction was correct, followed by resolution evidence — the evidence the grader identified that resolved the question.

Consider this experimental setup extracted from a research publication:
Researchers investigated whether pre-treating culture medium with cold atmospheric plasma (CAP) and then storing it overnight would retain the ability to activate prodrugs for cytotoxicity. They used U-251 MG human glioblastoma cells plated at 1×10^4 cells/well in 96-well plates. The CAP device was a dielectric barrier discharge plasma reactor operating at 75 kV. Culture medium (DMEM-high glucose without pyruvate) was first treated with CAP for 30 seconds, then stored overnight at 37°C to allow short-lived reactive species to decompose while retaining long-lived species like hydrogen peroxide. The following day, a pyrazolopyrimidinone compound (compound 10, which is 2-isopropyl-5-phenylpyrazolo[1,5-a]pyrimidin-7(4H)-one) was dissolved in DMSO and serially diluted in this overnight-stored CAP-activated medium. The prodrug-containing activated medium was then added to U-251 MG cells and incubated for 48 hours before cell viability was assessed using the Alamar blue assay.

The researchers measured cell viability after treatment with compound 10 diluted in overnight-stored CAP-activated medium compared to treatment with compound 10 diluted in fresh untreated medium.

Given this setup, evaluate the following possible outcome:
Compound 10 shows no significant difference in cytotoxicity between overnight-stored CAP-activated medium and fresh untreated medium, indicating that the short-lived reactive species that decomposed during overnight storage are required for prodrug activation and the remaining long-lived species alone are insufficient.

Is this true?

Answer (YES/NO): YES